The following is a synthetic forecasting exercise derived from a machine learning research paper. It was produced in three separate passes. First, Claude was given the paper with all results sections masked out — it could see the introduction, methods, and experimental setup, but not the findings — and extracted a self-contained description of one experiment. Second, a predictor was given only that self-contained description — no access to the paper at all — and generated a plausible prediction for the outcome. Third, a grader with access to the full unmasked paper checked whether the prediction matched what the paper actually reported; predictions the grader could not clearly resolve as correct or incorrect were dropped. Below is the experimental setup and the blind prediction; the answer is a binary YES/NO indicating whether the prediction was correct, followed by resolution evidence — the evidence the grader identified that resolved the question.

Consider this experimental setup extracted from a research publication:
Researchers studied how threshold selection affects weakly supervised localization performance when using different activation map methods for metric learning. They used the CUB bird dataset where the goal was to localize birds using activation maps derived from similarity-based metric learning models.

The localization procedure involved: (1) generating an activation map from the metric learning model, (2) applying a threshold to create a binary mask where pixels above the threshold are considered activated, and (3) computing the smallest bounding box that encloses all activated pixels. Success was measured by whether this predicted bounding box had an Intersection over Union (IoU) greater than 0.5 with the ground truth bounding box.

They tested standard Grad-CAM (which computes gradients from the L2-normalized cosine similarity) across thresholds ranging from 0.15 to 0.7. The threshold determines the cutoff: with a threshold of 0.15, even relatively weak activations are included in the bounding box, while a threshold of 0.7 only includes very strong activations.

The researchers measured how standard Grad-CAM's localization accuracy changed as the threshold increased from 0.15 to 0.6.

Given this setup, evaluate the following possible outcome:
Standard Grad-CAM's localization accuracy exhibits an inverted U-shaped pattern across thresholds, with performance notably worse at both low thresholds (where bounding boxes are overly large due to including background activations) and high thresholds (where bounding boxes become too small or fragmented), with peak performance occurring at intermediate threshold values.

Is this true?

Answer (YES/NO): NO